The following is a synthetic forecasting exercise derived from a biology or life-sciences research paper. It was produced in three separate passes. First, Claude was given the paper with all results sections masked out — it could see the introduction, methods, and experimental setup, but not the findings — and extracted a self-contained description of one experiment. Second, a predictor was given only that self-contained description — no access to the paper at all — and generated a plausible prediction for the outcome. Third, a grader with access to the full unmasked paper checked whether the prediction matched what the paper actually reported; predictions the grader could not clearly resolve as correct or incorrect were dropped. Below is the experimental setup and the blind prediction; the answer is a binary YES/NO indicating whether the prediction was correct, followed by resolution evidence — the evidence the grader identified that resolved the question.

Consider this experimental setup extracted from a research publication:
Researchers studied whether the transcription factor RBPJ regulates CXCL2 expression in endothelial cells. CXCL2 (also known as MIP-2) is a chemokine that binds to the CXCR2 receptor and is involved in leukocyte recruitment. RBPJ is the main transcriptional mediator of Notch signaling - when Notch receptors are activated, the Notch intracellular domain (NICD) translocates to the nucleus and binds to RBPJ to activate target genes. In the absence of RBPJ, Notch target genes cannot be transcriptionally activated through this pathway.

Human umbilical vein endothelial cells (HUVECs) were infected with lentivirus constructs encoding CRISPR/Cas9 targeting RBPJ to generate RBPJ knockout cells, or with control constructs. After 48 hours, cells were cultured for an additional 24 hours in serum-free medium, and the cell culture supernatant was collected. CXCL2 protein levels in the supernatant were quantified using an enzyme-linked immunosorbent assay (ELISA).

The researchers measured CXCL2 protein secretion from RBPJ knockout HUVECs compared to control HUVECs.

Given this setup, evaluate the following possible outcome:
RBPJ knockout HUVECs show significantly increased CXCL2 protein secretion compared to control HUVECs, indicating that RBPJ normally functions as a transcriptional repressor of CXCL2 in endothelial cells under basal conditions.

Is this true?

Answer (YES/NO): NO